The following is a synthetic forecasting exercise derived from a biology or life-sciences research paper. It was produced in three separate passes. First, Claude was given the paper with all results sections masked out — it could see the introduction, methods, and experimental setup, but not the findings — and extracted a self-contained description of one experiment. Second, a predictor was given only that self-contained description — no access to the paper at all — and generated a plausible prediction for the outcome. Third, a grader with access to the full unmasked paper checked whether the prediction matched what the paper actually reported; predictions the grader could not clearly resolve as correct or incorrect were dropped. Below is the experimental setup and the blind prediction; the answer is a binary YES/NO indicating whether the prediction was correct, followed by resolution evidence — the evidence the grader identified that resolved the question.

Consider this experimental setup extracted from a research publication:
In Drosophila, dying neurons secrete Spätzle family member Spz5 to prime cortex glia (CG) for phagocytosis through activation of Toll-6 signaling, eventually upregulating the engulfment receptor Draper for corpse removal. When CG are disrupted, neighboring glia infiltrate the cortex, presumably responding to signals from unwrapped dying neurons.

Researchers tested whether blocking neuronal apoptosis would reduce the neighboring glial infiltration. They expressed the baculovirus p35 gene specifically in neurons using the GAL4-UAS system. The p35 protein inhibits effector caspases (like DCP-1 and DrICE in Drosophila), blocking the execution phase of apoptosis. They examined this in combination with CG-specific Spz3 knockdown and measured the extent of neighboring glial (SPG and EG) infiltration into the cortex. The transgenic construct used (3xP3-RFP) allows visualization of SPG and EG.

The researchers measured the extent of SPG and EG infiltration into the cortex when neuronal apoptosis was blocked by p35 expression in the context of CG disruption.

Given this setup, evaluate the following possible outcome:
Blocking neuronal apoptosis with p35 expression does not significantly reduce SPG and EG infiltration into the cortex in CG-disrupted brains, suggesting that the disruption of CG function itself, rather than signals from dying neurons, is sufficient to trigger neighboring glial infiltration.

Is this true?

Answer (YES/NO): NO